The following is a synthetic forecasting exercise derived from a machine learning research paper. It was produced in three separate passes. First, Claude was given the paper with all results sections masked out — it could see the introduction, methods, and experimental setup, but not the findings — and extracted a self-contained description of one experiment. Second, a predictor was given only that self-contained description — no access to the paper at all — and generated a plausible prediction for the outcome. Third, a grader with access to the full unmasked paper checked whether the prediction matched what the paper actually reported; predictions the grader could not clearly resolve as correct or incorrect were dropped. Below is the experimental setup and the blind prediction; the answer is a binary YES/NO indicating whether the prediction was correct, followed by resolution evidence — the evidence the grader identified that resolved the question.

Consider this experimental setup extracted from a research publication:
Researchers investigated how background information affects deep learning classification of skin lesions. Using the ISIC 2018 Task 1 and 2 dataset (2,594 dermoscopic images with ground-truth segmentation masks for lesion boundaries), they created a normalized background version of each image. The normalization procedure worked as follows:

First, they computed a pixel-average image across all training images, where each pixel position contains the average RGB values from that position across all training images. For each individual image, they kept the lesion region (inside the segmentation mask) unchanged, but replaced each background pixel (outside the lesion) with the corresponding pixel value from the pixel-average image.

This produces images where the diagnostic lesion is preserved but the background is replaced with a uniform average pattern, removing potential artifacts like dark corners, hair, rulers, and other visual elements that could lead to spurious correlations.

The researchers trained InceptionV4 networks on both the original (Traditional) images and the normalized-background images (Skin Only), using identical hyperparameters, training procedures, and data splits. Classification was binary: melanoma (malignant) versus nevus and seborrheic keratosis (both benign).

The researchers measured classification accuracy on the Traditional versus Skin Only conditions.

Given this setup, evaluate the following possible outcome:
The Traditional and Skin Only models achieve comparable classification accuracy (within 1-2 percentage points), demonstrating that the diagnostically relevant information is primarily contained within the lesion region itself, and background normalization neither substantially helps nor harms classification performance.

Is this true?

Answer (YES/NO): NO